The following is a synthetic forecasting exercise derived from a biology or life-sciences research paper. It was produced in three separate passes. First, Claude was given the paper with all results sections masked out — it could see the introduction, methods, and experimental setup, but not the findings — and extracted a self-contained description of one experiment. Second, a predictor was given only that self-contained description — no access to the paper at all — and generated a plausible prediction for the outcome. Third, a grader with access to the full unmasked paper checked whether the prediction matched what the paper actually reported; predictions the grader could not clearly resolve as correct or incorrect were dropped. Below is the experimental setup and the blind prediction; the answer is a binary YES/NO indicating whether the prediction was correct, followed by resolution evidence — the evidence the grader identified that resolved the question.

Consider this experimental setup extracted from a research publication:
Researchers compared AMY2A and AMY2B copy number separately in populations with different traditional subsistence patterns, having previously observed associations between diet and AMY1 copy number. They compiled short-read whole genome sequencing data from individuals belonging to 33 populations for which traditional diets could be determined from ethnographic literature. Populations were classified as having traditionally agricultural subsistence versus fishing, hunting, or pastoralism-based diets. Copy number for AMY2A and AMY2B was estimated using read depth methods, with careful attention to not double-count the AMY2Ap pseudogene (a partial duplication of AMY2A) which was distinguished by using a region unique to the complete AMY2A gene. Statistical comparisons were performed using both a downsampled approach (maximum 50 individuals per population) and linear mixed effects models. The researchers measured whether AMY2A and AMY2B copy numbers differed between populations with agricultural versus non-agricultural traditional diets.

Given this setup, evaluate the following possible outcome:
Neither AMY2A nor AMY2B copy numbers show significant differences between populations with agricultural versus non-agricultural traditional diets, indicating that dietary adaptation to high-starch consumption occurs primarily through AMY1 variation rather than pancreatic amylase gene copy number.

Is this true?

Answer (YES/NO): NO